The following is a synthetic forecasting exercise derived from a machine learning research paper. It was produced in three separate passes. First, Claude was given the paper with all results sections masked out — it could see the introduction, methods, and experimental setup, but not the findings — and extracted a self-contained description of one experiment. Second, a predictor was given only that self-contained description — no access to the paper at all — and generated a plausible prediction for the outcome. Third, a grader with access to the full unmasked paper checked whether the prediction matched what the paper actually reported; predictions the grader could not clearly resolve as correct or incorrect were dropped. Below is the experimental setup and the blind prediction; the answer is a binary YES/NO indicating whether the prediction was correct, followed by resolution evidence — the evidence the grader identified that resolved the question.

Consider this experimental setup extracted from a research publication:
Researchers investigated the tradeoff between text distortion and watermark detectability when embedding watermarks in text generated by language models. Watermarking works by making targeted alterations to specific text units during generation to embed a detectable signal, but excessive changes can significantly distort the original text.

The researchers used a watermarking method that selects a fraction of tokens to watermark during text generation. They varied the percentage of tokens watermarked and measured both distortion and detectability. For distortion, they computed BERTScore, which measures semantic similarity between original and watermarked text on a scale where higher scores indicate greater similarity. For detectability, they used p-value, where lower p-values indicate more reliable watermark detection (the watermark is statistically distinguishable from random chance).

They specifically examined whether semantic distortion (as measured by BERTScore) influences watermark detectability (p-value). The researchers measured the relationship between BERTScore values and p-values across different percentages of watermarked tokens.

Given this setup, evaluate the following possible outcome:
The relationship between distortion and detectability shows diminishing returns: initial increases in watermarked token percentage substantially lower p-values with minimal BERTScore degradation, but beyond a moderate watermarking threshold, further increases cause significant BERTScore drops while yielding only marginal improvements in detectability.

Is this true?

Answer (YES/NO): NO